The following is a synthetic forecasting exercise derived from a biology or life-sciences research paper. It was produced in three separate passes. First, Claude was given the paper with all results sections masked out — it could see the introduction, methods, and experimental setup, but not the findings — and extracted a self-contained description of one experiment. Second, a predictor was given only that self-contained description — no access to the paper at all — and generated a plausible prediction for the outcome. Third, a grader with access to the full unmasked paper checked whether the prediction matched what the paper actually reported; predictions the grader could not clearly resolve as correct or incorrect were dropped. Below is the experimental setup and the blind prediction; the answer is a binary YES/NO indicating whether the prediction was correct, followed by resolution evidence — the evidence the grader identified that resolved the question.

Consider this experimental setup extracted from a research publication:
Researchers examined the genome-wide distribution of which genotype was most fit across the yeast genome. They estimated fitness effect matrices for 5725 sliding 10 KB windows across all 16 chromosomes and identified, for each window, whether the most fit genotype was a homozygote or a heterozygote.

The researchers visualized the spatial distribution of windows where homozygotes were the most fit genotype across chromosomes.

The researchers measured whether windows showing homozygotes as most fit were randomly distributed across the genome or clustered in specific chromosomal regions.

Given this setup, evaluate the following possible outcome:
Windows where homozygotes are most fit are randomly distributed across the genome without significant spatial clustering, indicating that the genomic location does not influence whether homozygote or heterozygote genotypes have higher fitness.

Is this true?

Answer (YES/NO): NO